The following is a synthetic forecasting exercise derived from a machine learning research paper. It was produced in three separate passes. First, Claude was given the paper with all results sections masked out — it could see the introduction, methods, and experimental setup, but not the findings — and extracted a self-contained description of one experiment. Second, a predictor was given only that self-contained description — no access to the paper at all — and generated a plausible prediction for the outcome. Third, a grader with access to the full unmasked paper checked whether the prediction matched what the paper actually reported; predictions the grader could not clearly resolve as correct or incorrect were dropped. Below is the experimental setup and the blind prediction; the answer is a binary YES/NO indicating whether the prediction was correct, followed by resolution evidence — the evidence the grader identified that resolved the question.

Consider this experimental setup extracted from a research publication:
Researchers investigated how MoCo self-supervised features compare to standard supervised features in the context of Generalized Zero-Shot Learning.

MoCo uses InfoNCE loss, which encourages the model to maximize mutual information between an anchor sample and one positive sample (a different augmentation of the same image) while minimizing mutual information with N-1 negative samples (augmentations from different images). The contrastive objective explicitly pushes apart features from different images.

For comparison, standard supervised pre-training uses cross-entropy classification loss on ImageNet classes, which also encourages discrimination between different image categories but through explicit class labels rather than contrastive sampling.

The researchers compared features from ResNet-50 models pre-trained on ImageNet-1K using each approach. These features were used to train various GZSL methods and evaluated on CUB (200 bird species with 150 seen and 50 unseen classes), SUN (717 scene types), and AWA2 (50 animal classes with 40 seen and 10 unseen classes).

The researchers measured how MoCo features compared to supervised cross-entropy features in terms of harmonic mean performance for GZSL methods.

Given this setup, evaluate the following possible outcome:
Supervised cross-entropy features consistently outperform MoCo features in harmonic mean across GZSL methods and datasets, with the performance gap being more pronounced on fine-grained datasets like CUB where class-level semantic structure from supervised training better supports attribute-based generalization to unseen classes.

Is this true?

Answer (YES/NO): NO